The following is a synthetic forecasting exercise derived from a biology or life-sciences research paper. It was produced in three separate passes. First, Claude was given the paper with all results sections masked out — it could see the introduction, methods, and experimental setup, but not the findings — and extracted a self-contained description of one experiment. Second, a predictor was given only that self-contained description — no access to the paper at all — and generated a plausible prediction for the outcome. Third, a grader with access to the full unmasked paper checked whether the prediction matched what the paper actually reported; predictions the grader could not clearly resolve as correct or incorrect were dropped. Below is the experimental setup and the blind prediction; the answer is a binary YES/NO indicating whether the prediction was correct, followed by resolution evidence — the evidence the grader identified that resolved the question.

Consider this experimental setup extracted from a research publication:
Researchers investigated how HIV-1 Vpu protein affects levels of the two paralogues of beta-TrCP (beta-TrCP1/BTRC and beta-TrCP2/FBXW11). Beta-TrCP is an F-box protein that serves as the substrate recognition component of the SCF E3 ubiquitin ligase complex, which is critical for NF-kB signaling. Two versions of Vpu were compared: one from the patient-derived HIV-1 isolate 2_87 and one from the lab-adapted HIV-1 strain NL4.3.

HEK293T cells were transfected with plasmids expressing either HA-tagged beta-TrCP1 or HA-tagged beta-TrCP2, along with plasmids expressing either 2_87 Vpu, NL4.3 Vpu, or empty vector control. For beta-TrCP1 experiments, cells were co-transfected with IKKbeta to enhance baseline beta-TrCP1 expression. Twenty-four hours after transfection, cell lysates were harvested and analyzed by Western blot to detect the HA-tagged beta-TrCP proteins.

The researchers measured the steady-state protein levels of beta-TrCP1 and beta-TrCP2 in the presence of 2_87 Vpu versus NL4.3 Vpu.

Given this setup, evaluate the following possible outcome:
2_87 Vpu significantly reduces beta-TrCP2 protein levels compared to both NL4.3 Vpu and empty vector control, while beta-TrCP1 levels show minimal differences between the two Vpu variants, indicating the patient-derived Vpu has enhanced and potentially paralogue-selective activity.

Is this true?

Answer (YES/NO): NO